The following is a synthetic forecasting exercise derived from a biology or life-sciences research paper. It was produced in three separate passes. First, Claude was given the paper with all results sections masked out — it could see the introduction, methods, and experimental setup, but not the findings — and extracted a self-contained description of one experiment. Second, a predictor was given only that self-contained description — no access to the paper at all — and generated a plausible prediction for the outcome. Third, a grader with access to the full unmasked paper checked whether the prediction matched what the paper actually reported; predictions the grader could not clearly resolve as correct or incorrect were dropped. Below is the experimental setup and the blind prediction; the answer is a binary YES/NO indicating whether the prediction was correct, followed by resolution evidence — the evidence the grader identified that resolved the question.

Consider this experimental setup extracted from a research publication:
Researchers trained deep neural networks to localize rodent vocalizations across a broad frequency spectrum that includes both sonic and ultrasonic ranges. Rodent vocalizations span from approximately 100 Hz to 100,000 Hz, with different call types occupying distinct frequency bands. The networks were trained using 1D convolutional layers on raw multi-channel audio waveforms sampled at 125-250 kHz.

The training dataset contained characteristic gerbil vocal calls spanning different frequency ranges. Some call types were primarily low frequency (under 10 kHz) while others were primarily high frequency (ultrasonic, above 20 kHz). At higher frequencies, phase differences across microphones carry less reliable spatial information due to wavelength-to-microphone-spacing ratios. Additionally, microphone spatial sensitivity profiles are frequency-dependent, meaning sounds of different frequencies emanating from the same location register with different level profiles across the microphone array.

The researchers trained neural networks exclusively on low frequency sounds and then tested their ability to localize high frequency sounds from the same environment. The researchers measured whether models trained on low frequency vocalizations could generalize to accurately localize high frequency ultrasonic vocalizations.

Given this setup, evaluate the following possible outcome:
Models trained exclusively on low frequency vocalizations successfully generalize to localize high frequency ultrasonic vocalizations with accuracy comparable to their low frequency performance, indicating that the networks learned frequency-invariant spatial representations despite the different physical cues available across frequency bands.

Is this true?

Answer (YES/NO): NO